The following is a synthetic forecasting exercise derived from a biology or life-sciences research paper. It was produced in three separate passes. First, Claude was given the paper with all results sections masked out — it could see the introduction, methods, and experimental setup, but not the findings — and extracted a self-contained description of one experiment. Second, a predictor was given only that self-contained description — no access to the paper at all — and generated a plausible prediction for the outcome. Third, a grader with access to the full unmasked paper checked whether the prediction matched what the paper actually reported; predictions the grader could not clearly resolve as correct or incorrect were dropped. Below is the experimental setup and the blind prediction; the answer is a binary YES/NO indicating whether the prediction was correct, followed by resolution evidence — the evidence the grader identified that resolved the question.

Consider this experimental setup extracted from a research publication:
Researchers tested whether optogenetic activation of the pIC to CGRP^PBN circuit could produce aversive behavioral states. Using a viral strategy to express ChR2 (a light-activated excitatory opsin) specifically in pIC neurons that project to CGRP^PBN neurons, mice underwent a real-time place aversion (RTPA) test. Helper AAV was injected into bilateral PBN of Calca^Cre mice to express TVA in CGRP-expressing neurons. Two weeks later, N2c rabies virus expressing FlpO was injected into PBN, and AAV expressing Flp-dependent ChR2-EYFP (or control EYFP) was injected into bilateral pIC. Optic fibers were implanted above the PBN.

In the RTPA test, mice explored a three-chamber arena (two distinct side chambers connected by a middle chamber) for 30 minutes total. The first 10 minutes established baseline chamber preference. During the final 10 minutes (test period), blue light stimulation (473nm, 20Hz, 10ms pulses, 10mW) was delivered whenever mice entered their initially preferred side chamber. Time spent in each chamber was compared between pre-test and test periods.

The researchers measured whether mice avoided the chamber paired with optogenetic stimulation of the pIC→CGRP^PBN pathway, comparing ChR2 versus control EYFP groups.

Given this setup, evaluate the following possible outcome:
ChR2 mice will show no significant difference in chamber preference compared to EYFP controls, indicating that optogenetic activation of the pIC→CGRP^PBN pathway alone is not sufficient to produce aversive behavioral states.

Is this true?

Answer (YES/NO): NO